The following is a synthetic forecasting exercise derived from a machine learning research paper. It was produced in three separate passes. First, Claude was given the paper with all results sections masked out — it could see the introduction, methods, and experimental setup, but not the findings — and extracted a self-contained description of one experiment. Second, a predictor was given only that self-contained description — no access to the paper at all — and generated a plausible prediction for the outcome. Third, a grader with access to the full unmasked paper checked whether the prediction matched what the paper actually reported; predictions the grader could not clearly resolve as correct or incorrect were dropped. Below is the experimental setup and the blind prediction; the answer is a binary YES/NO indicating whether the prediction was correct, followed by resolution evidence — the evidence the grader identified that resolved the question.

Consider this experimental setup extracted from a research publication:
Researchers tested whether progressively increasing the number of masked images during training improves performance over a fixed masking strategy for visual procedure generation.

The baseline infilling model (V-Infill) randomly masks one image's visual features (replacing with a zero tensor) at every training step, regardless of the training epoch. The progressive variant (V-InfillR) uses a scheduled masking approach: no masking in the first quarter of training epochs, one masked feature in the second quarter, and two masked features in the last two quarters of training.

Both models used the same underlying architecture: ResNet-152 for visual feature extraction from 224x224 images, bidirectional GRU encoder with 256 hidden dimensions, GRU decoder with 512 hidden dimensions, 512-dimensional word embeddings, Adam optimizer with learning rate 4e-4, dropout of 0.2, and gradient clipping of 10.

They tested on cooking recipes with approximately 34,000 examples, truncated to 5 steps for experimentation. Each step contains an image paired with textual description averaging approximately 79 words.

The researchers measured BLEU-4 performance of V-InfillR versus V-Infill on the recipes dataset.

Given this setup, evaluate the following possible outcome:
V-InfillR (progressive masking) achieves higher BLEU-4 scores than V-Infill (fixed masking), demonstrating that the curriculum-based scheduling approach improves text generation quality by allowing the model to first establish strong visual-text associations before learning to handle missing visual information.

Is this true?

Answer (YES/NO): NO